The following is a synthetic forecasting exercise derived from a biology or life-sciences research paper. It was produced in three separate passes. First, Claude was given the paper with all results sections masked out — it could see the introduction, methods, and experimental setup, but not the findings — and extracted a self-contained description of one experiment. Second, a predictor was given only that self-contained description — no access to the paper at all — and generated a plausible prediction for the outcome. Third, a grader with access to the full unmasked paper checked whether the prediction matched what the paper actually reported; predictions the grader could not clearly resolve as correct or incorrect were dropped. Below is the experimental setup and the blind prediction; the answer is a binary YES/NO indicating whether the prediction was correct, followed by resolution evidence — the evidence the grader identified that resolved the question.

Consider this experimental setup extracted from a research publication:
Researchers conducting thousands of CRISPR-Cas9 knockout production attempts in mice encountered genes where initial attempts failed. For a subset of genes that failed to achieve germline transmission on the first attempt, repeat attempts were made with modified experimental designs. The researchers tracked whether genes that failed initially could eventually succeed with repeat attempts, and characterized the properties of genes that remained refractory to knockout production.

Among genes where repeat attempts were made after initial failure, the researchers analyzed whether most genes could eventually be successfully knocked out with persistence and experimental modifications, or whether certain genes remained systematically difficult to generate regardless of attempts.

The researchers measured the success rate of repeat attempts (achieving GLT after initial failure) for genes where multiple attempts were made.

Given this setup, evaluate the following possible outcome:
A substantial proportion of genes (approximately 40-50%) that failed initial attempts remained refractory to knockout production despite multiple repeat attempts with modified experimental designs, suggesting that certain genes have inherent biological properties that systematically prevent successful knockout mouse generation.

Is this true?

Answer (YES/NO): NO